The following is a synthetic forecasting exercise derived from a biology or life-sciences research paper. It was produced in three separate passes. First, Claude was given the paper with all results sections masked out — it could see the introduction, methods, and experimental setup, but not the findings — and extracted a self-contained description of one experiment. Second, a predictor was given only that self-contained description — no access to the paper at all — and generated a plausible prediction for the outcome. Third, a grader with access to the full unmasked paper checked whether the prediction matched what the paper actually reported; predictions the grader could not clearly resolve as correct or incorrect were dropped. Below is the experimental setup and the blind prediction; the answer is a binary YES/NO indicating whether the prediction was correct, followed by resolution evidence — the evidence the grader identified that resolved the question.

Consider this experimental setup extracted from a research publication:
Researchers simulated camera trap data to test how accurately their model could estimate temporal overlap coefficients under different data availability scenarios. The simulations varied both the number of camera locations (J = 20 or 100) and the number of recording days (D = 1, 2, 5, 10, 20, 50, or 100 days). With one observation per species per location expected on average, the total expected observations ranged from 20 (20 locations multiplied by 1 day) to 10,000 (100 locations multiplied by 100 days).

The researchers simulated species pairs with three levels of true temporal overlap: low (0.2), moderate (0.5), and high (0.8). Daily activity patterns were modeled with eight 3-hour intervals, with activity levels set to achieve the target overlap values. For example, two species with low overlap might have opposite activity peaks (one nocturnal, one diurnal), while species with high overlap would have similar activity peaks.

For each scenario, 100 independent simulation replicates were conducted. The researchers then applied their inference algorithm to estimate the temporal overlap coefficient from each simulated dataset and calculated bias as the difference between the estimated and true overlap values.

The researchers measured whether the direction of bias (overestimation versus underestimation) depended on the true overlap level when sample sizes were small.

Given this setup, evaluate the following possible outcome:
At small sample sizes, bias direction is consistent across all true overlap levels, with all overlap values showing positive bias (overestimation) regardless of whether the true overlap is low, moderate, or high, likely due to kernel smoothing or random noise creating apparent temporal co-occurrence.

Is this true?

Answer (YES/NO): NO